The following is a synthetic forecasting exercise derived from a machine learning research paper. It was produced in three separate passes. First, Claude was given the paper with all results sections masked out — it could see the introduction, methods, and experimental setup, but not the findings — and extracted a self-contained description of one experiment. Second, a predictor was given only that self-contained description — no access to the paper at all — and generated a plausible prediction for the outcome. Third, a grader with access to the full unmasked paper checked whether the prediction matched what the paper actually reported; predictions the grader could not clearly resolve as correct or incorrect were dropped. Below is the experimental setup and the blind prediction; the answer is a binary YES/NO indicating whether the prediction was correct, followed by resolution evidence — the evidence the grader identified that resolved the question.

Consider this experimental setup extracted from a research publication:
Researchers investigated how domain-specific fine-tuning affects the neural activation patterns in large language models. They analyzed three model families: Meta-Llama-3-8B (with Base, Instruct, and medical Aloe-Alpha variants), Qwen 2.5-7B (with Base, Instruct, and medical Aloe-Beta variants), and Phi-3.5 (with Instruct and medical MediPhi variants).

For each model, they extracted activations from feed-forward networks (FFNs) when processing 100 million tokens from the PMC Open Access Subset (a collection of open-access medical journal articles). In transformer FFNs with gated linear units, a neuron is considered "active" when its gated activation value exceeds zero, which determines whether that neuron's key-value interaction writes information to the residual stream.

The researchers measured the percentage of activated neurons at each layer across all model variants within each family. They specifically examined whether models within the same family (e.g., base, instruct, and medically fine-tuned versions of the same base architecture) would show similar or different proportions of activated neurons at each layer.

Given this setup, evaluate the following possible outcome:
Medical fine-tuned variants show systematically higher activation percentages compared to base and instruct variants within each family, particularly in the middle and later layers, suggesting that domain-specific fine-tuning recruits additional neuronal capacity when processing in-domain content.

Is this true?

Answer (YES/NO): NO